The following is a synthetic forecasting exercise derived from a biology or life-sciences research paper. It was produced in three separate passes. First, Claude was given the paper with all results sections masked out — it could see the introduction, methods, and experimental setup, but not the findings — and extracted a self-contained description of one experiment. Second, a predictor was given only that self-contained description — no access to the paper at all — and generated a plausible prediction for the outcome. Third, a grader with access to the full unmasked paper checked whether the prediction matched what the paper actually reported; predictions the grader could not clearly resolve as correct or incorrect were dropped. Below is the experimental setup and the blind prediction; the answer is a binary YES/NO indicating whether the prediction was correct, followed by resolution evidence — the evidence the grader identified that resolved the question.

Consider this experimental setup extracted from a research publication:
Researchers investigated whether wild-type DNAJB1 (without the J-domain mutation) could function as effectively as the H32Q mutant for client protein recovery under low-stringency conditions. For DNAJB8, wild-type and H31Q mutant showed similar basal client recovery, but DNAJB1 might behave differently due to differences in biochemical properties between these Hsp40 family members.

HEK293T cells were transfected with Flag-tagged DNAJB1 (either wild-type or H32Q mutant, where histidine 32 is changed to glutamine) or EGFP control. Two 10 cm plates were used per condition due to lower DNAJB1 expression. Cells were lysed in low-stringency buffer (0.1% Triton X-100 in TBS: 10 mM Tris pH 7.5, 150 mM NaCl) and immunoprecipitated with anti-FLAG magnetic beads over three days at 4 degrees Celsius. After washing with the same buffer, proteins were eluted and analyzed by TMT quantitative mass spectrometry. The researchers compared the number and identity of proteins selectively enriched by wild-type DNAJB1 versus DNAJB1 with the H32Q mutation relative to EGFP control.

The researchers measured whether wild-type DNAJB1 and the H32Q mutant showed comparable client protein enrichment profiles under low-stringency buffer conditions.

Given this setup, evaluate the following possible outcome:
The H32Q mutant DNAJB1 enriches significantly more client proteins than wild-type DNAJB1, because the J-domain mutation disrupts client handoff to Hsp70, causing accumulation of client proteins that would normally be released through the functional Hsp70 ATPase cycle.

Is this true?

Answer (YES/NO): NO